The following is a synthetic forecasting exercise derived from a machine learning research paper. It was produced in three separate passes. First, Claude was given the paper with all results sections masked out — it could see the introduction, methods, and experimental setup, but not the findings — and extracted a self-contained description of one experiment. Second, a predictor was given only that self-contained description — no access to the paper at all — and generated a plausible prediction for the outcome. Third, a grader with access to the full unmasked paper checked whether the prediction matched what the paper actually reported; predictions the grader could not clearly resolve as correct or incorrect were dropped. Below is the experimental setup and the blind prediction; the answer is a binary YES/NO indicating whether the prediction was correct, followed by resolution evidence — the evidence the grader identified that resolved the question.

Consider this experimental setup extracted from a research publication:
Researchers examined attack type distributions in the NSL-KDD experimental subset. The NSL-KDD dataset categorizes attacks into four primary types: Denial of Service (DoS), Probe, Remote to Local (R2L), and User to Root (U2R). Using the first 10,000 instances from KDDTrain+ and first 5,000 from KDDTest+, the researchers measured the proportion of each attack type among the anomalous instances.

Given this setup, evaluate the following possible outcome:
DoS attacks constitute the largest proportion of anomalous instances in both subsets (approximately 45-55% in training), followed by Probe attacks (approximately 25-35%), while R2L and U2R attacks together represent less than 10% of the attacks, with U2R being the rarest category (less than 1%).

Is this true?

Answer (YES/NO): NO